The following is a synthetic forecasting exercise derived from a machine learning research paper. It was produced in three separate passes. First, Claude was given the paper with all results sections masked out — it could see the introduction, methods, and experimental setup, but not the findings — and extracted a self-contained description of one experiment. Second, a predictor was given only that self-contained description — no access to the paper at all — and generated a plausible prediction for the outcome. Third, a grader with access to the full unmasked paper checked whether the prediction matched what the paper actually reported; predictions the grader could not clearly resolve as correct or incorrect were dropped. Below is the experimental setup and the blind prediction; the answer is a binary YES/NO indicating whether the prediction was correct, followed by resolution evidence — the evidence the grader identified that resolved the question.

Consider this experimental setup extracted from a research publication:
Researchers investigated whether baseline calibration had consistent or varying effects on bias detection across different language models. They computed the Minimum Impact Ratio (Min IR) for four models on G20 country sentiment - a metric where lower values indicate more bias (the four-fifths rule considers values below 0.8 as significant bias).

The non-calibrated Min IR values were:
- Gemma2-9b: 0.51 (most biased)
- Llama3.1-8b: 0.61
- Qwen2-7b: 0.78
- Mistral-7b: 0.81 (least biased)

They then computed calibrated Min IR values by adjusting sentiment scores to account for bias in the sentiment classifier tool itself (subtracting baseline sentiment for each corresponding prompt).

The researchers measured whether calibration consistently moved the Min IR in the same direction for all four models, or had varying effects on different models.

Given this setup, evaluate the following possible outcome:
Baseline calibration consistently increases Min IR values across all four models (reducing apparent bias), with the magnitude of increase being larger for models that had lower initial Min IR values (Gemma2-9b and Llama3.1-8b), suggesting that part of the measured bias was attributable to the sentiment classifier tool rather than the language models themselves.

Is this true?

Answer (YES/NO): NO